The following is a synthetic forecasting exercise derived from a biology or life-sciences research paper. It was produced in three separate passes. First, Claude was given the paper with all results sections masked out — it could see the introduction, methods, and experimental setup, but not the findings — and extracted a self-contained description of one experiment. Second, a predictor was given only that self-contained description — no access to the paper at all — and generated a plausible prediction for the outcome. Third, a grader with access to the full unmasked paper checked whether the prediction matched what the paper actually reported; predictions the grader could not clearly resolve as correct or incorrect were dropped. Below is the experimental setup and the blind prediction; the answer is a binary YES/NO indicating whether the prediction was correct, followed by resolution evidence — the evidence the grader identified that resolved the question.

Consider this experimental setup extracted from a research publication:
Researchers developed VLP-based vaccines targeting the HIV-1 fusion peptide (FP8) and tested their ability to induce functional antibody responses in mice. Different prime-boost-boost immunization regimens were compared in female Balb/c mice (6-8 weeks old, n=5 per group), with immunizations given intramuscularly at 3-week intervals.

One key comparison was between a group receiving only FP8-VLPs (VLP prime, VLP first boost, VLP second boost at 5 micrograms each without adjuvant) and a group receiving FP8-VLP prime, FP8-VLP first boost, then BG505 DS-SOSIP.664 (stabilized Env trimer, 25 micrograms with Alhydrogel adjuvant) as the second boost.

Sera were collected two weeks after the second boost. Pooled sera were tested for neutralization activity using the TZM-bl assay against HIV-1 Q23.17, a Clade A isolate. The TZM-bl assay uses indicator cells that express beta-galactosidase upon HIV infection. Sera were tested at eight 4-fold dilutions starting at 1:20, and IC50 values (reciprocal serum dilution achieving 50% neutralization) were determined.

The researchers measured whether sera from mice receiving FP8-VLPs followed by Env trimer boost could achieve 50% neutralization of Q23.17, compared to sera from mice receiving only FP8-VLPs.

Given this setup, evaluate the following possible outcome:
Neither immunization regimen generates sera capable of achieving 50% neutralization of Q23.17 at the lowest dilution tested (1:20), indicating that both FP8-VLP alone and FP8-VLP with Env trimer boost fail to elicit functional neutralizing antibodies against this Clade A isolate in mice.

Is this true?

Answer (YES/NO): NO